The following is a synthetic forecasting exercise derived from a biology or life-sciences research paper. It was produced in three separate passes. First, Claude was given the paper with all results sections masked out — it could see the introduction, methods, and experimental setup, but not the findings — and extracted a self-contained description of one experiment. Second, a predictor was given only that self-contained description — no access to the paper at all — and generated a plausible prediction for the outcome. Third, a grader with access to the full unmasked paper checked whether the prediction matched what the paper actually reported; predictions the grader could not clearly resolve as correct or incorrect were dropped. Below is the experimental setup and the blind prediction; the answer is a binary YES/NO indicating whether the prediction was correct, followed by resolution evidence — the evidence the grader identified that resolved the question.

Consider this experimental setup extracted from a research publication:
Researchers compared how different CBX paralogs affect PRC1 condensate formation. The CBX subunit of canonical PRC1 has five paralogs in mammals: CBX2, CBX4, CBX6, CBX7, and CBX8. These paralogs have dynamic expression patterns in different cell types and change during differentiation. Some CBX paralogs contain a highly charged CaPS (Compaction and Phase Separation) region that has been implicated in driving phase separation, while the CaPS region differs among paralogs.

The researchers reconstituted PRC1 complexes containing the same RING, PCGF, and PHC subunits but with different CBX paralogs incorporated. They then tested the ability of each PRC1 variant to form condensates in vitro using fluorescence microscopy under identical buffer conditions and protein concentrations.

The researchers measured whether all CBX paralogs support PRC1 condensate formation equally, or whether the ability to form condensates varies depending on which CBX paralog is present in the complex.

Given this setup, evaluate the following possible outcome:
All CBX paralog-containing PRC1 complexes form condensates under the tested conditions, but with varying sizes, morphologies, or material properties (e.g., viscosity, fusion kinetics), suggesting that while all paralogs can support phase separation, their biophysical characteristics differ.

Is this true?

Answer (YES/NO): NO